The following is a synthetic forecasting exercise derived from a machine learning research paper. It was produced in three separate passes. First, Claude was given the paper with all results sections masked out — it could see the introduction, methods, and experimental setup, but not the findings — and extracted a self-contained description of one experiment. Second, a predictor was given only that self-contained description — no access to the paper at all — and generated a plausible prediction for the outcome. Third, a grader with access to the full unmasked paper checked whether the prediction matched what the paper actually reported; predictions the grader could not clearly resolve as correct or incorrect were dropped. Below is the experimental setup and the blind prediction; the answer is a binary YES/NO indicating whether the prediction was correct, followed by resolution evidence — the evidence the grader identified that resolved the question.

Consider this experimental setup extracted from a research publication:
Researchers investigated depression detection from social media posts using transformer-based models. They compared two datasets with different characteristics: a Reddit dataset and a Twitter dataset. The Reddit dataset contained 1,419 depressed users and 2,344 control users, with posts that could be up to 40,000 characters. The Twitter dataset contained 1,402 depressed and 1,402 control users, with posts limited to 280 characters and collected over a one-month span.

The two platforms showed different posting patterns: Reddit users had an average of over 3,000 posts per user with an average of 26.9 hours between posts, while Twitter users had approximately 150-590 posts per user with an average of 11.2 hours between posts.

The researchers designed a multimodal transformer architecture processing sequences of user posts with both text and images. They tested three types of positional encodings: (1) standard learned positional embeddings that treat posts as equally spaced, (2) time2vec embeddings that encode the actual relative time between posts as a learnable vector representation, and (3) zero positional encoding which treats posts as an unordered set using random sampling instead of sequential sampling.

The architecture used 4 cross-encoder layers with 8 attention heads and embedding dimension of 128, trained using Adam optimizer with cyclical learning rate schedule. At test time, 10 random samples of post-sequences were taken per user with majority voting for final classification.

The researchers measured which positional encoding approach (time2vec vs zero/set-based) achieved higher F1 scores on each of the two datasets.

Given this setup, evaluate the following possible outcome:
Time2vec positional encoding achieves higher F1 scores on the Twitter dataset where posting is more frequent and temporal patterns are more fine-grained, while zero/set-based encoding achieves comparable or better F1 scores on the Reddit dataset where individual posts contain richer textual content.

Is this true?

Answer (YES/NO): YES